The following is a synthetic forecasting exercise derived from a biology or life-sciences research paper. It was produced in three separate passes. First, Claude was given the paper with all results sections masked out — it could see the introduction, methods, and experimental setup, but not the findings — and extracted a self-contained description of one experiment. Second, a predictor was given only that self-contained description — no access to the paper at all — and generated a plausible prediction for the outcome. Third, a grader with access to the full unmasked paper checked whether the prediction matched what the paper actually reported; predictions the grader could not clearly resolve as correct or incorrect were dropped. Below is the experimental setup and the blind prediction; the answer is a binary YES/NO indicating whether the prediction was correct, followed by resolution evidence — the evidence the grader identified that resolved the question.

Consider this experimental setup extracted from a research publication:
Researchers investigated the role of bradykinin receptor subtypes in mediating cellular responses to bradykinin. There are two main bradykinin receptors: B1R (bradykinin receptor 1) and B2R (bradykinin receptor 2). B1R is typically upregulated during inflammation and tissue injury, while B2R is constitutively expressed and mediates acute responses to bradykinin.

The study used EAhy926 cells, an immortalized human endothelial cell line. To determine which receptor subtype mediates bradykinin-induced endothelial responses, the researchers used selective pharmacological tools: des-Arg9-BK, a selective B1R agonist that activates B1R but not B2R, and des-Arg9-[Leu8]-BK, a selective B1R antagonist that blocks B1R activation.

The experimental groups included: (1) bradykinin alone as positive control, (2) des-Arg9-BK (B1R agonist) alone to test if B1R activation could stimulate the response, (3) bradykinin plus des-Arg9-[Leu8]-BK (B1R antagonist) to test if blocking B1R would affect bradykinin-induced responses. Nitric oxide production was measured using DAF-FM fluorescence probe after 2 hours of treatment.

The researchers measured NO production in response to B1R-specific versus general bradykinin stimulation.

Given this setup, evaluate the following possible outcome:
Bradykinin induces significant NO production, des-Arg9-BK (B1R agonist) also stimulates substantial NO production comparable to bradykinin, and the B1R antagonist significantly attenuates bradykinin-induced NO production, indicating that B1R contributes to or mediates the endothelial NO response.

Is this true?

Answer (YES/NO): NO